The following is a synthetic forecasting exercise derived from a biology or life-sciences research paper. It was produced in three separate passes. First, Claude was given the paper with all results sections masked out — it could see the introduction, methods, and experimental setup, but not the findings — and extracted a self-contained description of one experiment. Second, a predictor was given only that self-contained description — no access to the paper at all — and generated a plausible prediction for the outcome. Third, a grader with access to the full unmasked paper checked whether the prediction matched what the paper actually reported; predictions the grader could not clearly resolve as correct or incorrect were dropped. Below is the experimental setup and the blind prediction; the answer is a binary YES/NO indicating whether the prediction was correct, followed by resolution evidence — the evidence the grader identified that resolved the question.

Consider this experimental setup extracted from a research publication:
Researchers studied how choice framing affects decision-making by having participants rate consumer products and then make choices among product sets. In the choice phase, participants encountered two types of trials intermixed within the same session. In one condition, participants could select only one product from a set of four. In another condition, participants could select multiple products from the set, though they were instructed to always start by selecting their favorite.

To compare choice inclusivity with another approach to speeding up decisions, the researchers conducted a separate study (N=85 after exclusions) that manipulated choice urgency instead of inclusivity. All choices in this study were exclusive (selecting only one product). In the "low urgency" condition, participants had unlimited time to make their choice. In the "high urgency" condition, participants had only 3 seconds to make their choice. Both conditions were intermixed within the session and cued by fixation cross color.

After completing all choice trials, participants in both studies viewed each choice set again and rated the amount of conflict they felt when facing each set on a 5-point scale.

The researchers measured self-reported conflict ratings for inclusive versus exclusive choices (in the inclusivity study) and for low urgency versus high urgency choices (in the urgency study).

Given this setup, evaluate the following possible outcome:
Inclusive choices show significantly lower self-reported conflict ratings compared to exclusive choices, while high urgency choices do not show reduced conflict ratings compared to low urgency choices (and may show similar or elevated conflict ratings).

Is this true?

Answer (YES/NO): YES